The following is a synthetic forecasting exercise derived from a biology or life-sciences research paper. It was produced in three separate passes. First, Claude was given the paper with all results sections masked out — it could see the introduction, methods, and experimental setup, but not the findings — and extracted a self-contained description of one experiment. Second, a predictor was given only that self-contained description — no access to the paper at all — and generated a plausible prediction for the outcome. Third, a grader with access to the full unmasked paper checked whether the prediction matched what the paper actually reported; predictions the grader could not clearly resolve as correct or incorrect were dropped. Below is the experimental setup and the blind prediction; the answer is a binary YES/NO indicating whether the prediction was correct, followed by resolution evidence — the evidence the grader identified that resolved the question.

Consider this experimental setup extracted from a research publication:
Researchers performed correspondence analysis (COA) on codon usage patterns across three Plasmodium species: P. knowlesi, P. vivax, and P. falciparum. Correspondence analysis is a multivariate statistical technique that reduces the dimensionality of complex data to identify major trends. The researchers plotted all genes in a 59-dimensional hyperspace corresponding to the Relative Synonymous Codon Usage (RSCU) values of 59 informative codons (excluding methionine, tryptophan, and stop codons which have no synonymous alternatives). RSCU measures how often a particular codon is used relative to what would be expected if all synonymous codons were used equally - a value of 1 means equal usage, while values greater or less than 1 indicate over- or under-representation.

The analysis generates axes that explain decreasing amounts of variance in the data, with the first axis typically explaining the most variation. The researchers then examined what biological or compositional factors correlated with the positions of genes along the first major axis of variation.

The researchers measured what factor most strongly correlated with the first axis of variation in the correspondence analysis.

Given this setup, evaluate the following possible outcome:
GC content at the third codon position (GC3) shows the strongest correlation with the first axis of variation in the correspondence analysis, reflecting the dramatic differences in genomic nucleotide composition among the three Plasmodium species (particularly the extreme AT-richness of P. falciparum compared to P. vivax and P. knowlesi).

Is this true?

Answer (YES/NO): YES